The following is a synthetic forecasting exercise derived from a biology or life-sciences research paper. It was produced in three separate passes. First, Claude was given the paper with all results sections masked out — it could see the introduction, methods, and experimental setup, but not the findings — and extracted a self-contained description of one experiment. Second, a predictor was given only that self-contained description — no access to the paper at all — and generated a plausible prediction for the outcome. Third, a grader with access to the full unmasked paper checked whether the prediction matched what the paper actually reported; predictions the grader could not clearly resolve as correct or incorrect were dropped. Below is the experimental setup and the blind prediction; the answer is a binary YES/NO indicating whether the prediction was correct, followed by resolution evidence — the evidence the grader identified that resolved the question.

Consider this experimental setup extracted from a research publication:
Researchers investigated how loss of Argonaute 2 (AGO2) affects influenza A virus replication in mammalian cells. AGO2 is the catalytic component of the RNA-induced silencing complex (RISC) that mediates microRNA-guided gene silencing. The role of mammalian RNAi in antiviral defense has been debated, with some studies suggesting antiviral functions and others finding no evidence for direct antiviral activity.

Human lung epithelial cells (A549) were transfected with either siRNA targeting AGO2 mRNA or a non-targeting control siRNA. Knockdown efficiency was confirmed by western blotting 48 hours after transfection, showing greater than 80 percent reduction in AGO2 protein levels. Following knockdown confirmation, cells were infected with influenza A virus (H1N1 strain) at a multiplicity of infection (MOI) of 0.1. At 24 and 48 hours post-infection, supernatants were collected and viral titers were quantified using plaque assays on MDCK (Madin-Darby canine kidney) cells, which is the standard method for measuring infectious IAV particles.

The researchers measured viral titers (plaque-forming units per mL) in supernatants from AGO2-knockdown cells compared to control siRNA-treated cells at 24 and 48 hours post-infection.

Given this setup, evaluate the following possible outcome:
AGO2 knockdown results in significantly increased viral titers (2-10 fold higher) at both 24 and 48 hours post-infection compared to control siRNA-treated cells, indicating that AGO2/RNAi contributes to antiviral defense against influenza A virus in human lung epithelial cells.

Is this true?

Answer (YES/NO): NO